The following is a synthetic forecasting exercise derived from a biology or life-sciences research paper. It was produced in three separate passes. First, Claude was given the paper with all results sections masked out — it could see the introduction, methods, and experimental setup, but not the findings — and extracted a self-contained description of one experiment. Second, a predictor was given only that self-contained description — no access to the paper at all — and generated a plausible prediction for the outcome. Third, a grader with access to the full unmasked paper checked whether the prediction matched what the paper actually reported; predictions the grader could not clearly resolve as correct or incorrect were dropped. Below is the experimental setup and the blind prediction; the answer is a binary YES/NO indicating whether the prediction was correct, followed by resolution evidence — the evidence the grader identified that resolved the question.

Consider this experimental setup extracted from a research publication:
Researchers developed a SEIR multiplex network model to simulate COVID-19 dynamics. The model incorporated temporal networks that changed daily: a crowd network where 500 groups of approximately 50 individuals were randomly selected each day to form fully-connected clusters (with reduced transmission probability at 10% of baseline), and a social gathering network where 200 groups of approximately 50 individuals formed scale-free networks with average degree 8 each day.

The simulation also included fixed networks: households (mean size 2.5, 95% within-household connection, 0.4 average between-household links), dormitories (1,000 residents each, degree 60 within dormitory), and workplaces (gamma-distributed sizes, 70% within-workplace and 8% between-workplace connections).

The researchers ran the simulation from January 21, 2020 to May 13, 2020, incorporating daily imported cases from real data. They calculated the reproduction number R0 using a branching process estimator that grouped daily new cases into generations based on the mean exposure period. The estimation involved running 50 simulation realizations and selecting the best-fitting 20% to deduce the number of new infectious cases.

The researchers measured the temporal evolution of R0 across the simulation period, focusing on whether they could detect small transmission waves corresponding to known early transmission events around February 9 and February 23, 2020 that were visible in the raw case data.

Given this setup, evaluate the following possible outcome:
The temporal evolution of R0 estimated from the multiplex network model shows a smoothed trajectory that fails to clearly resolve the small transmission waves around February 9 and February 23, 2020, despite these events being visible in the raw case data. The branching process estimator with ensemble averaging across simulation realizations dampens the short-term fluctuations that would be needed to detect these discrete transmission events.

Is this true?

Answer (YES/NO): NO